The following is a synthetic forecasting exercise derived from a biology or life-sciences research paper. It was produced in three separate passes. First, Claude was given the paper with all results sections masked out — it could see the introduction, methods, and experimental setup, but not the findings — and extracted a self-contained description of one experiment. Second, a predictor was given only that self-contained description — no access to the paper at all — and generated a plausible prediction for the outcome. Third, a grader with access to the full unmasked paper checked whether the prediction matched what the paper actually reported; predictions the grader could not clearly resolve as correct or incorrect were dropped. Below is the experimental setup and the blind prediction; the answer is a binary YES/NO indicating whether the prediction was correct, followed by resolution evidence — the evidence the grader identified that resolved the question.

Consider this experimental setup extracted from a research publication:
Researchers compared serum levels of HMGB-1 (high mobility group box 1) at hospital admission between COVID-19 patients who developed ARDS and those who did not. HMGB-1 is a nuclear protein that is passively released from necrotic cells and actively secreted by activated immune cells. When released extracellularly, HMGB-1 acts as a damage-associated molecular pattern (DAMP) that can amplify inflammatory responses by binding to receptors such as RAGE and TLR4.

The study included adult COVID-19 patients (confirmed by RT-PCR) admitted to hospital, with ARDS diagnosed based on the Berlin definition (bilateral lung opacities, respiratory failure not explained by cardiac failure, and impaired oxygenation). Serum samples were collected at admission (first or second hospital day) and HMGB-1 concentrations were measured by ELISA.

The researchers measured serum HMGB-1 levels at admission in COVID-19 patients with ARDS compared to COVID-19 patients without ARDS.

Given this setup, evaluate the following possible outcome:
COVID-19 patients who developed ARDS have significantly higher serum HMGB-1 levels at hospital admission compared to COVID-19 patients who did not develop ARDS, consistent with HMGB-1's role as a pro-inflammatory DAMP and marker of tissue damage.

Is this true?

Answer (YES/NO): YES